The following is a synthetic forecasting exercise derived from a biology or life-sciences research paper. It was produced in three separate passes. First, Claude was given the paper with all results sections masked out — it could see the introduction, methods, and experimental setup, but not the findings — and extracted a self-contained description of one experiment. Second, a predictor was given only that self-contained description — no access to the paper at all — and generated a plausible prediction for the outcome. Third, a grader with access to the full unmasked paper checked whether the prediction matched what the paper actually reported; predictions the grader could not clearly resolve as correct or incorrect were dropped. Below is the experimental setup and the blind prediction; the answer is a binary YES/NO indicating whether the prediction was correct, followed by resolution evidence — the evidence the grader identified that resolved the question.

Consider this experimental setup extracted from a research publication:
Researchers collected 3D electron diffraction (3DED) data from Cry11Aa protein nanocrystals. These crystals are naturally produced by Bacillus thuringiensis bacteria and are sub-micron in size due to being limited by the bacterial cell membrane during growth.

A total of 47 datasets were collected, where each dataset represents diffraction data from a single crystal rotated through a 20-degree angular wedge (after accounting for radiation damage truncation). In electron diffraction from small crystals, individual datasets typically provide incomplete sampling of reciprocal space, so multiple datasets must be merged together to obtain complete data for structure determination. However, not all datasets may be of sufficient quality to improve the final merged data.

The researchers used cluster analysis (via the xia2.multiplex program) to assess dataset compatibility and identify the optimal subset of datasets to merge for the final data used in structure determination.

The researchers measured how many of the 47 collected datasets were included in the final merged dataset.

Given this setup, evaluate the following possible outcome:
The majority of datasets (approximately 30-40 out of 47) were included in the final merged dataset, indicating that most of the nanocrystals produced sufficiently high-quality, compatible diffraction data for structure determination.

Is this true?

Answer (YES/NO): YES